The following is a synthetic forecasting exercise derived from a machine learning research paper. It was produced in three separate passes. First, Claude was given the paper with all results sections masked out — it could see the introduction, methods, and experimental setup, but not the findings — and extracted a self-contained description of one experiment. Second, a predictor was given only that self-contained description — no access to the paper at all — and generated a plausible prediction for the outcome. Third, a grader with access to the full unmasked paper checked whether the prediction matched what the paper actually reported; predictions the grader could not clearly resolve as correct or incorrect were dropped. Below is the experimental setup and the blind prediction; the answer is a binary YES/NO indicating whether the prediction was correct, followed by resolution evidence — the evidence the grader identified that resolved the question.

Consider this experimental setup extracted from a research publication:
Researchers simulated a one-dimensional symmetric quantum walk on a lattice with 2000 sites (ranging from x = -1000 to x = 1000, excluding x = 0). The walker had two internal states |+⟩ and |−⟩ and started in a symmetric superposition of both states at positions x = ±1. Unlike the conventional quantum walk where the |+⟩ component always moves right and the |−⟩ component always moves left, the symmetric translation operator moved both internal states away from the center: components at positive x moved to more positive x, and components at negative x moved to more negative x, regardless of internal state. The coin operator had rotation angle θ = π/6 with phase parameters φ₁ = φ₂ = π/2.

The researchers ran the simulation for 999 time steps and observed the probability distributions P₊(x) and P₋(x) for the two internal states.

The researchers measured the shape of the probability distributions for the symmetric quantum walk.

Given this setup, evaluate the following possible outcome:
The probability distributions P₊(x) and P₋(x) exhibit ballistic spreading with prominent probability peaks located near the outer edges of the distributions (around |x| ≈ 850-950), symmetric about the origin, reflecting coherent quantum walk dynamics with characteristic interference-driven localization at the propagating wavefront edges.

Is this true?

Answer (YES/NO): NO